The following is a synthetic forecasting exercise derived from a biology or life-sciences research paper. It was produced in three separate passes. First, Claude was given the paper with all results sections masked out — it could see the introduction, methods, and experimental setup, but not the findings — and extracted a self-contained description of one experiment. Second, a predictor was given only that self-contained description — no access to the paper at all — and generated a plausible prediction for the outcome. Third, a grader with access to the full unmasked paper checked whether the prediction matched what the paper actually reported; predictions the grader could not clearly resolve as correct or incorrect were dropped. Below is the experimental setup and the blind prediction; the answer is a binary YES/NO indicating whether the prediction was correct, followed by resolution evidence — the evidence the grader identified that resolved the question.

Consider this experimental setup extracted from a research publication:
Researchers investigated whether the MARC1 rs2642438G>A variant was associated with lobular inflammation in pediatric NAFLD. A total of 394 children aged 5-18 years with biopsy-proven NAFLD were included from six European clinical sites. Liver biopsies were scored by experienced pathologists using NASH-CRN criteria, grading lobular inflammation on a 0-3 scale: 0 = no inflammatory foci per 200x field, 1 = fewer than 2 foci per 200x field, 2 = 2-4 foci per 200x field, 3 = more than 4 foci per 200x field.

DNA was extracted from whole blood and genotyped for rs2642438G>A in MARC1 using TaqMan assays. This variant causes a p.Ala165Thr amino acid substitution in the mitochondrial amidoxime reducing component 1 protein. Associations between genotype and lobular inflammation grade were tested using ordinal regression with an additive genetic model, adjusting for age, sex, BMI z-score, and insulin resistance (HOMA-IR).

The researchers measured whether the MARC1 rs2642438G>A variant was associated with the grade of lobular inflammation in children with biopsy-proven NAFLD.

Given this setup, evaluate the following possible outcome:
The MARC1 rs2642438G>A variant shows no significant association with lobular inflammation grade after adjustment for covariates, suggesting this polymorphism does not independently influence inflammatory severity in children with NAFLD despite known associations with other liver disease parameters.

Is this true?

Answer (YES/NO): YES